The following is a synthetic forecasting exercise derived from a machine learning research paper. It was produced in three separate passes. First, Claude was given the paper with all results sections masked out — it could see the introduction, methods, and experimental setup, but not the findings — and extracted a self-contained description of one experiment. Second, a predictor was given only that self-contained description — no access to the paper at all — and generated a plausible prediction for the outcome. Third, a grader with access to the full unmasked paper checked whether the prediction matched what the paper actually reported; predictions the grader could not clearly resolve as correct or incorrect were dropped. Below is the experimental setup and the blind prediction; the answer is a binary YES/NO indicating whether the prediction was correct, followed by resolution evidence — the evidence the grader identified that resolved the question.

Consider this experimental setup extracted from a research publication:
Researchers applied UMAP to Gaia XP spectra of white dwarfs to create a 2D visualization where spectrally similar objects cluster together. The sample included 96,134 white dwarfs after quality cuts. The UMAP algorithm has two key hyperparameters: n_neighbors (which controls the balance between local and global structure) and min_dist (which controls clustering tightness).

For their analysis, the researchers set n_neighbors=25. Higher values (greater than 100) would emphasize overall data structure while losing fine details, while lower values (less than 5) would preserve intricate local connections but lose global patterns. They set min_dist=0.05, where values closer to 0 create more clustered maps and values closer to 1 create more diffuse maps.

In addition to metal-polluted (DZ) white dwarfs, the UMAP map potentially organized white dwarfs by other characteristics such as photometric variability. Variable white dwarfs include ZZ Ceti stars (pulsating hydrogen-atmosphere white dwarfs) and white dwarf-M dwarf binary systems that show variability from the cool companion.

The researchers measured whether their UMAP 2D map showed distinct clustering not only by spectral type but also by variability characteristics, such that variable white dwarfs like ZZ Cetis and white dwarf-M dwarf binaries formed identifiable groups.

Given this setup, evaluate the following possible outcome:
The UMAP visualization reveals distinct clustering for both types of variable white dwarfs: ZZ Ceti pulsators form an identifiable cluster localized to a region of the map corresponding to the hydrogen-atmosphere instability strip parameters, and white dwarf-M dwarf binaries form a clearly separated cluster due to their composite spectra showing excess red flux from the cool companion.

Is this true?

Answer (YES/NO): YES